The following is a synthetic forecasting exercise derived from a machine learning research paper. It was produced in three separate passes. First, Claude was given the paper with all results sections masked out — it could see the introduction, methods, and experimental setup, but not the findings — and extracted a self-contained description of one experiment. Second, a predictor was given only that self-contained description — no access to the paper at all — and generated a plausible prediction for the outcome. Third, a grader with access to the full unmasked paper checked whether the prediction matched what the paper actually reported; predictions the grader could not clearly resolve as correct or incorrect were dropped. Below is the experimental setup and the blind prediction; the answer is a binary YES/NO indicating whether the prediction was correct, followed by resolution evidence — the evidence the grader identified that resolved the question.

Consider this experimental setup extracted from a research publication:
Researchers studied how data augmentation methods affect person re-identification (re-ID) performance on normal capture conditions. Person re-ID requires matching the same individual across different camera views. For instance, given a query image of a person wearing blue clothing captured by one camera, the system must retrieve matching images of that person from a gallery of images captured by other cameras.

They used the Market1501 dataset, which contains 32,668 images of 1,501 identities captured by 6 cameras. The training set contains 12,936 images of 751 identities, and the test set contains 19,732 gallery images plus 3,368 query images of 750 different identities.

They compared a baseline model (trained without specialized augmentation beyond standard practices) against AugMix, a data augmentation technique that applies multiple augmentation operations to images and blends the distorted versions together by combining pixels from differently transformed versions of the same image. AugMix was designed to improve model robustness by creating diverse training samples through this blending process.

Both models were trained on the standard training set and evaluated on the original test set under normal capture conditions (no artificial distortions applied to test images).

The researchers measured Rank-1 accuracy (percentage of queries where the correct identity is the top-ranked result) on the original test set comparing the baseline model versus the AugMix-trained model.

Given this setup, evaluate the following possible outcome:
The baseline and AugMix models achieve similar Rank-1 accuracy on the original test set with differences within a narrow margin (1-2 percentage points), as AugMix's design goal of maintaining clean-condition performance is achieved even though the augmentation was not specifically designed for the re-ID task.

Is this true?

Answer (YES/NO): NO